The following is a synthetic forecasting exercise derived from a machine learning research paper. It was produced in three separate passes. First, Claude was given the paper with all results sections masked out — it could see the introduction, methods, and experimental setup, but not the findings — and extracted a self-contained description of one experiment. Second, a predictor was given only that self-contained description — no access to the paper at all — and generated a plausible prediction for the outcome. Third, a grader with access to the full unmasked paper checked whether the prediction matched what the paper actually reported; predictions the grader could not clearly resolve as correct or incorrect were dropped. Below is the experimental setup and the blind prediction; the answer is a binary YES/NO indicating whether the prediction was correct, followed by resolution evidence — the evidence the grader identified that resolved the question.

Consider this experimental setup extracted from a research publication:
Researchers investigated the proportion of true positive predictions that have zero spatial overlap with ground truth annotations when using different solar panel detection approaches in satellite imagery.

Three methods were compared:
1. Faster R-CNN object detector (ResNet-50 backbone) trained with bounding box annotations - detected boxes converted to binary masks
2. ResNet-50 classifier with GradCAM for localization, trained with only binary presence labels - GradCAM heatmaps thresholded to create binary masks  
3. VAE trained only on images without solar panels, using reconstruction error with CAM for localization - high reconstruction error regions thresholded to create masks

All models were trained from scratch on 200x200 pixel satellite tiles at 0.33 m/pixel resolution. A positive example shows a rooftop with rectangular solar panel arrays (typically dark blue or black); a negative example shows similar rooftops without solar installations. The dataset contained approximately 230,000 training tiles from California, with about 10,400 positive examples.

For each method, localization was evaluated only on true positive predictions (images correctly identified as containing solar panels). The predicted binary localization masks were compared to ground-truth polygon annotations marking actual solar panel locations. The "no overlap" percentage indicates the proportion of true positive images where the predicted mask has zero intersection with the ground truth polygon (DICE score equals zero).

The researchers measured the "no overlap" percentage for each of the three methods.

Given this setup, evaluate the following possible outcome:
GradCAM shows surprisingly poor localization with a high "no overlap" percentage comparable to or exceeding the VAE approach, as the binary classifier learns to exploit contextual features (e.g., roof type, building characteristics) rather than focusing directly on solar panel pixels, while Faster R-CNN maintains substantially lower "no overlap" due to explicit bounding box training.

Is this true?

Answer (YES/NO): NO